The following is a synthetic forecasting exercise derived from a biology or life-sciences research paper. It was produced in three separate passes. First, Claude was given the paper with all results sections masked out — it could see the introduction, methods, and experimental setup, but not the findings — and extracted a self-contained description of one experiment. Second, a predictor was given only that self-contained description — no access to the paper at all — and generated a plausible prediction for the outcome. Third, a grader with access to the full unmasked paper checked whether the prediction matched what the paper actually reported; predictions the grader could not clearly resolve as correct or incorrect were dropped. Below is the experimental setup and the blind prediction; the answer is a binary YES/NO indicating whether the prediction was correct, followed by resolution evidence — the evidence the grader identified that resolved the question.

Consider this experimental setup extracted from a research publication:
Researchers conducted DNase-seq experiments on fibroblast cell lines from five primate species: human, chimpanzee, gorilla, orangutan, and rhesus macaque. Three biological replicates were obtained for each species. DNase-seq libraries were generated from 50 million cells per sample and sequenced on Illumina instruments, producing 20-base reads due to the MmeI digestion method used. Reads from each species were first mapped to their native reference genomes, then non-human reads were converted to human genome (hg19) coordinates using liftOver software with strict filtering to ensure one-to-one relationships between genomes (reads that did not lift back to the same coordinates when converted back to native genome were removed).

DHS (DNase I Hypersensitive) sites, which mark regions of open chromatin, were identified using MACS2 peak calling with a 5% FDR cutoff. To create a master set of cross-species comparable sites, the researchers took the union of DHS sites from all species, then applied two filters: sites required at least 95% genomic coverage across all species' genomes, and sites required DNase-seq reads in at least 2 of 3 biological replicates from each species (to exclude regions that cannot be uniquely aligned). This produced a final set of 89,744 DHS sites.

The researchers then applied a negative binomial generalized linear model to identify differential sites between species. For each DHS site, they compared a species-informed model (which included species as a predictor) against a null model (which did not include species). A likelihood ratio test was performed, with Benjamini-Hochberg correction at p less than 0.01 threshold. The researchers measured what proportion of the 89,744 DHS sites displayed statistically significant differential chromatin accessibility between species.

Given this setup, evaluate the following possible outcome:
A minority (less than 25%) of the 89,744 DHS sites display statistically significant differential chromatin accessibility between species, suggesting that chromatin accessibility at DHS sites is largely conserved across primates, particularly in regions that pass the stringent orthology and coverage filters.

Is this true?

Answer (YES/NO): NO